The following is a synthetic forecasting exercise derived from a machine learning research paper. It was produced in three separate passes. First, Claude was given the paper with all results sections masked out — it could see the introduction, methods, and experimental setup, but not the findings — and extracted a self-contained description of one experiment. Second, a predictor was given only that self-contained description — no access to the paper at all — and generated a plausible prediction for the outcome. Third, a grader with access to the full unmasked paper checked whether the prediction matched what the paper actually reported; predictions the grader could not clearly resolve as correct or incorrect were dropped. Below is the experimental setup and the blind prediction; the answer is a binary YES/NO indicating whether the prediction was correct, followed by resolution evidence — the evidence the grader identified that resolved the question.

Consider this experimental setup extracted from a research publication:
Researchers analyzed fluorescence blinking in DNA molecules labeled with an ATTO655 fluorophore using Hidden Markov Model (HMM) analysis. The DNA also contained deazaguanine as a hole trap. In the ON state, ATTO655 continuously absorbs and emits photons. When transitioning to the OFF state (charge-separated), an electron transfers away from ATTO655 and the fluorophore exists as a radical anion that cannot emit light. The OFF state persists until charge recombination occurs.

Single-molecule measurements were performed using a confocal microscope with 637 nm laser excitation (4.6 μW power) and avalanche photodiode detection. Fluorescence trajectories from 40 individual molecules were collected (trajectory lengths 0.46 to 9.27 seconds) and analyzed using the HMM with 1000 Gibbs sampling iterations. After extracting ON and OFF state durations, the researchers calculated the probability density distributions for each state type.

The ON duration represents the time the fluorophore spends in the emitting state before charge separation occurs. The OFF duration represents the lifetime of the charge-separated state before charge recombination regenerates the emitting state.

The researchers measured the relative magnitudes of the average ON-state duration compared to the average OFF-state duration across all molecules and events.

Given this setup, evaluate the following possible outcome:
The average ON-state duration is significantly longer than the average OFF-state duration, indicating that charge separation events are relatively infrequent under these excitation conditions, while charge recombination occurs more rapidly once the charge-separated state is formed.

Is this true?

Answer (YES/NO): YES